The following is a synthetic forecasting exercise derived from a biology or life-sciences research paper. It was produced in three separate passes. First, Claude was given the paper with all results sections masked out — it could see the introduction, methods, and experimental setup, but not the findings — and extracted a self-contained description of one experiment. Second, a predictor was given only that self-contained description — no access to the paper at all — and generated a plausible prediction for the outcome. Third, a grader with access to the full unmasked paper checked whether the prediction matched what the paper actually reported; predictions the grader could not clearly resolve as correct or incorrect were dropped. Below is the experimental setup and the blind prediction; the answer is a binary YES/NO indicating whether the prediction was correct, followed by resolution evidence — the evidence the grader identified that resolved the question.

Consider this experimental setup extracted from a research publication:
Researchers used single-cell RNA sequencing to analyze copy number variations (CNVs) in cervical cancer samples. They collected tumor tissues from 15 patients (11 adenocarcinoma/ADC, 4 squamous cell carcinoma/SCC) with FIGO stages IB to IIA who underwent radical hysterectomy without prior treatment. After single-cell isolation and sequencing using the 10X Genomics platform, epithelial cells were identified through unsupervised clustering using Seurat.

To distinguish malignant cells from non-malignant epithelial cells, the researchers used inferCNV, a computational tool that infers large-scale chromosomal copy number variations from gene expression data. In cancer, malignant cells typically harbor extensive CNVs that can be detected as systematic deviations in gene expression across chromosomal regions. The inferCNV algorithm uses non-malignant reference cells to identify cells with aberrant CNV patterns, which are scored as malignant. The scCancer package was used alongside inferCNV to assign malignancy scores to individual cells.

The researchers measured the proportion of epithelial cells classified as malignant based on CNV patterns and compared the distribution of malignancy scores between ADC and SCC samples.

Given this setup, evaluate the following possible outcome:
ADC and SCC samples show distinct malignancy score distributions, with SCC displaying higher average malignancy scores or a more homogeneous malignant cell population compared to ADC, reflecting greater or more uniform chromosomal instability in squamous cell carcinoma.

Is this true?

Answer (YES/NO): NO